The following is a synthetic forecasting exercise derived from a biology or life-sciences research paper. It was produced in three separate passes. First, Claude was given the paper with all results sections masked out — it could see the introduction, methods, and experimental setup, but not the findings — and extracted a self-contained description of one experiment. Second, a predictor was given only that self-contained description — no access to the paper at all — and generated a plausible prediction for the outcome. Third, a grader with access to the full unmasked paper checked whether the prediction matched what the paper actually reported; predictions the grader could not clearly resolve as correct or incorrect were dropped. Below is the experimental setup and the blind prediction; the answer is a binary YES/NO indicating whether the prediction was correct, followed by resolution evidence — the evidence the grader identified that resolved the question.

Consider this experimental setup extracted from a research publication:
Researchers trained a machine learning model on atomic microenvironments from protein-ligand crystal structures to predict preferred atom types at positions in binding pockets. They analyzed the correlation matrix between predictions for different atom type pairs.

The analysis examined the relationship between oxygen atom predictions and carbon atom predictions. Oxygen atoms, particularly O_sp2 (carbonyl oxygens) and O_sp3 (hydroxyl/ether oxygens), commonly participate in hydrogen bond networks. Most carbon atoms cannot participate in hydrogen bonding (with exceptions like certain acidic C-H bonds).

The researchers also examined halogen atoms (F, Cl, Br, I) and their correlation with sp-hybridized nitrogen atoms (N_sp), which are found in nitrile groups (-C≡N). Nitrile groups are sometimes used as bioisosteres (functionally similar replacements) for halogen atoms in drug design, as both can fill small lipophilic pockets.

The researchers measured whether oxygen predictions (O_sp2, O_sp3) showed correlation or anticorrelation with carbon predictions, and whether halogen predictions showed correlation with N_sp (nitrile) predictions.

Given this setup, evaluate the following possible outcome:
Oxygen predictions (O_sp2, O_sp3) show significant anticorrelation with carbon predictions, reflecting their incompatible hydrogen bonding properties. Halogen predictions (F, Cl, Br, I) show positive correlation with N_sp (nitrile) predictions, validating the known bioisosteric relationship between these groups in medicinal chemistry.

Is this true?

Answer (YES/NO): YES